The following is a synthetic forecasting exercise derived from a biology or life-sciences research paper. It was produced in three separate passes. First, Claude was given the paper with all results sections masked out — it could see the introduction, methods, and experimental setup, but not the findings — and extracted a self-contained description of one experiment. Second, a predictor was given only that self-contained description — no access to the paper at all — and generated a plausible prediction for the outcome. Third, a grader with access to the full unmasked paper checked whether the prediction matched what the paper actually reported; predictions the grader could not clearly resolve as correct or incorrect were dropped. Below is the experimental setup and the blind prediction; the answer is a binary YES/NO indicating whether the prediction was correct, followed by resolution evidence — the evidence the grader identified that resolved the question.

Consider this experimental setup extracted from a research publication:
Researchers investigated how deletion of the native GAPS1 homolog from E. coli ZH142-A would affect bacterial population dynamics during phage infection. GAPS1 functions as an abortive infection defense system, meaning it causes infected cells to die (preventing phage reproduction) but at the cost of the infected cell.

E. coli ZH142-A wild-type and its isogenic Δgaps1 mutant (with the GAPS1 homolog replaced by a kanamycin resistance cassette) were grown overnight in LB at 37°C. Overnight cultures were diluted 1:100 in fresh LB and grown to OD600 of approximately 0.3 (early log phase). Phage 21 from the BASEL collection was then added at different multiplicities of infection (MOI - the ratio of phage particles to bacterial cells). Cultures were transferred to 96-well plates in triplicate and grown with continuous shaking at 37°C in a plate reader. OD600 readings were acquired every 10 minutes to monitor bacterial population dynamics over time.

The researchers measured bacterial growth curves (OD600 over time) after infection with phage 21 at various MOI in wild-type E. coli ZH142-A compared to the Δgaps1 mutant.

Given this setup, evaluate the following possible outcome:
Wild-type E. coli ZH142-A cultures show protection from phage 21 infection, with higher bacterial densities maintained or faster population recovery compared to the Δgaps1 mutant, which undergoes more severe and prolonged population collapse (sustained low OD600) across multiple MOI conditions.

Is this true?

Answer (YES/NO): YES